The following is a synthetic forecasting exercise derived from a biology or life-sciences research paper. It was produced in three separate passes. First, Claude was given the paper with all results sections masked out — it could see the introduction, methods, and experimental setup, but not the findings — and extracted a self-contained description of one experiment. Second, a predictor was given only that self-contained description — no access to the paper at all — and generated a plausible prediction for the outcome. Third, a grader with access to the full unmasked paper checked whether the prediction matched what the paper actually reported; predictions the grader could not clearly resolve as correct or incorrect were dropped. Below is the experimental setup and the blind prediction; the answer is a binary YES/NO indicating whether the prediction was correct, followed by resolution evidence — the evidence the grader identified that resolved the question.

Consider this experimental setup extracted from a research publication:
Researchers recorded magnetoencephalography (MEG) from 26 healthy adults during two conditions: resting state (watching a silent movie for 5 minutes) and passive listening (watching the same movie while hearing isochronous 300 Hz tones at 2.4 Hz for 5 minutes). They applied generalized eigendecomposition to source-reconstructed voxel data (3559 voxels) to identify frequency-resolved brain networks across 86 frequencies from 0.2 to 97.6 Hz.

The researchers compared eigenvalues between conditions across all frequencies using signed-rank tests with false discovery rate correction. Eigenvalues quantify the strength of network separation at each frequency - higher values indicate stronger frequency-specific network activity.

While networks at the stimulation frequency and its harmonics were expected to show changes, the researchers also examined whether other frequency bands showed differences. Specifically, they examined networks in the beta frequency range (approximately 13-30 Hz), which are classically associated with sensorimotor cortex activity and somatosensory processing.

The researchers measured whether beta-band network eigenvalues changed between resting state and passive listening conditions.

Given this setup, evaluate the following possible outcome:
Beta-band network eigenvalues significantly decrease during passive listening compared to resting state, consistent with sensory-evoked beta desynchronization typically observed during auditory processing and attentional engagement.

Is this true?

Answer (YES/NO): NO